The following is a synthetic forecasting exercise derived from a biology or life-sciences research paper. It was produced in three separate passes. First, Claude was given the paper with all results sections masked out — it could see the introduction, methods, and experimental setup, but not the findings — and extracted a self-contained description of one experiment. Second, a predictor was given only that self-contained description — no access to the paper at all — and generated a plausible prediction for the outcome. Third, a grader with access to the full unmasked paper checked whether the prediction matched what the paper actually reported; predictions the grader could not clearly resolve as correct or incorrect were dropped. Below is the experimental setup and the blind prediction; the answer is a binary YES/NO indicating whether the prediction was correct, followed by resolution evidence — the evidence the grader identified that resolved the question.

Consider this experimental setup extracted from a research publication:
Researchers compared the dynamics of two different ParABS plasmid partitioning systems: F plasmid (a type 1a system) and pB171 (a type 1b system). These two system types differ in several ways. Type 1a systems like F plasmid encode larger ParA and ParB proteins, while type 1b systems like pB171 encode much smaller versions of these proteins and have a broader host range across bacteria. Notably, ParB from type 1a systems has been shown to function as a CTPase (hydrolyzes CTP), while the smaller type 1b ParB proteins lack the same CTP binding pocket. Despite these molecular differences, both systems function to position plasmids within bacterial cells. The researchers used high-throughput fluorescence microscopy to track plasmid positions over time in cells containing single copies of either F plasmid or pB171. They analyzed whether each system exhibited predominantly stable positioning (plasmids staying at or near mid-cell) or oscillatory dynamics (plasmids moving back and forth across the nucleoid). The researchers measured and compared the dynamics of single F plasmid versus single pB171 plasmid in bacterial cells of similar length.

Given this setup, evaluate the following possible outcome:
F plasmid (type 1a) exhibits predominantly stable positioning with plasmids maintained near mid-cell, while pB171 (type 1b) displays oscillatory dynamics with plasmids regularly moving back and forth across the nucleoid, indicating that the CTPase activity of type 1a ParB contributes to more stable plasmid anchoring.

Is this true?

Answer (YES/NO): NO